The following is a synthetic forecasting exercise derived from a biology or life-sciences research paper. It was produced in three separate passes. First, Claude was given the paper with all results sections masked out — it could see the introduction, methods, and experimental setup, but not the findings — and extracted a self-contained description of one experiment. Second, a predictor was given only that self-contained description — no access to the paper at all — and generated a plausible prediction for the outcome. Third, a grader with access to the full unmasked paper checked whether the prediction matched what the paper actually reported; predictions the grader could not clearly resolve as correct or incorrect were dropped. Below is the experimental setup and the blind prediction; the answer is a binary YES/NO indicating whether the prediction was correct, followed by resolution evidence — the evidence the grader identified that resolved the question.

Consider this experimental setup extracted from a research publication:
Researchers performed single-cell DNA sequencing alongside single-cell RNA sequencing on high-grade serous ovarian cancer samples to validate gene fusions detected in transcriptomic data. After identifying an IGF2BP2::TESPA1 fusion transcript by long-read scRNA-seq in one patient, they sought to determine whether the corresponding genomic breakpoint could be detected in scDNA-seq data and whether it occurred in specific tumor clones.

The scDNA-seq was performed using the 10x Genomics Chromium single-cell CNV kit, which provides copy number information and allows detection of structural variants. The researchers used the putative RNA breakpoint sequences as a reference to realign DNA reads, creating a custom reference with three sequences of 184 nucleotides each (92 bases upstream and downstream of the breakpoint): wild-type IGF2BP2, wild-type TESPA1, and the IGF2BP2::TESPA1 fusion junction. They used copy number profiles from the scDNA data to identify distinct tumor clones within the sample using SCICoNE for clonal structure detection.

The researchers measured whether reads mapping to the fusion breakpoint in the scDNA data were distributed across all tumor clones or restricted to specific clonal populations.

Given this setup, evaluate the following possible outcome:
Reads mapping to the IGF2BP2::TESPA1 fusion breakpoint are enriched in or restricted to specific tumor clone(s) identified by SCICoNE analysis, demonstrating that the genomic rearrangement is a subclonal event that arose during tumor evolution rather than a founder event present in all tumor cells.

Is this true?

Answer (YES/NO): NO